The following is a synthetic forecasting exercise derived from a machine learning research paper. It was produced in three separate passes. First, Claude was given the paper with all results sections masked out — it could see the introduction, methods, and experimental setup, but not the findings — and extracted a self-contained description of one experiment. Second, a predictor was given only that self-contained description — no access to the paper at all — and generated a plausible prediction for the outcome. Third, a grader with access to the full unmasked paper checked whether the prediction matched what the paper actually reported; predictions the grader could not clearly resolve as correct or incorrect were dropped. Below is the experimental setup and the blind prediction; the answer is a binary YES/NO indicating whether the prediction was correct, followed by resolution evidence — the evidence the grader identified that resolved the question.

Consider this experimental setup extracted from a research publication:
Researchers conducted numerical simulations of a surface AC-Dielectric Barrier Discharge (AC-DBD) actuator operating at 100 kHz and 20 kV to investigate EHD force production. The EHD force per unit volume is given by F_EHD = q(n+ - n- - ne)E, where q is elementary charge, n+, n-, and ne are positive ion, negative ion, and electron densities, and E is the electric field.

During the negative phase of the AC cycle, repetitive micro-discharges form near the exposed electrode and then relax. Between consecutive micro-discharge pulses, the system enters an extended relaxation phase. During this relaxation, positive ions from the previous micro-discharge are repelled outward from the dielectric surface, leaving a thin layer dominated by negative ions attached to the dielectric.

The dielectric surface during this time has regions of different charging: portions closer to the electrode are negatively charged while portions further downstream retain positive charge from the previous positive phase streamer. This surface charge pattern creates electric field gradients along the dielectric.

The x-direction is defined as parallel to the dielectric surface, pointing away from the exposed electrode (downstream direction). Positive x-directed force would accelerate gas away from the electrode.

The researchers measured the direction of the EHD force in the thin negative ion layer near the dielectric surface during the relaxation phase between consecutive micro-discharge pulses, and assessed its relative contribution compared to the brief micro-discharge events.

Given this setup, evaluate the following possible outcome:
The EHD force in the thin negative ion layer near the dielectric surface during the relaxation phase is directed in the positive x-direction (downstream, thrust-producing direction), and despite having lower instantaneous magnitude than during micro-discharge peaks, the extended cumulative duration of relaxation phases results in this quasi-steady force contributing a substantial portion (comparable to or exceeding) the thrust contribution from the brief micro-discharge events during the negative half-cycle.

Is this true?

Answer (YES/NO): YES